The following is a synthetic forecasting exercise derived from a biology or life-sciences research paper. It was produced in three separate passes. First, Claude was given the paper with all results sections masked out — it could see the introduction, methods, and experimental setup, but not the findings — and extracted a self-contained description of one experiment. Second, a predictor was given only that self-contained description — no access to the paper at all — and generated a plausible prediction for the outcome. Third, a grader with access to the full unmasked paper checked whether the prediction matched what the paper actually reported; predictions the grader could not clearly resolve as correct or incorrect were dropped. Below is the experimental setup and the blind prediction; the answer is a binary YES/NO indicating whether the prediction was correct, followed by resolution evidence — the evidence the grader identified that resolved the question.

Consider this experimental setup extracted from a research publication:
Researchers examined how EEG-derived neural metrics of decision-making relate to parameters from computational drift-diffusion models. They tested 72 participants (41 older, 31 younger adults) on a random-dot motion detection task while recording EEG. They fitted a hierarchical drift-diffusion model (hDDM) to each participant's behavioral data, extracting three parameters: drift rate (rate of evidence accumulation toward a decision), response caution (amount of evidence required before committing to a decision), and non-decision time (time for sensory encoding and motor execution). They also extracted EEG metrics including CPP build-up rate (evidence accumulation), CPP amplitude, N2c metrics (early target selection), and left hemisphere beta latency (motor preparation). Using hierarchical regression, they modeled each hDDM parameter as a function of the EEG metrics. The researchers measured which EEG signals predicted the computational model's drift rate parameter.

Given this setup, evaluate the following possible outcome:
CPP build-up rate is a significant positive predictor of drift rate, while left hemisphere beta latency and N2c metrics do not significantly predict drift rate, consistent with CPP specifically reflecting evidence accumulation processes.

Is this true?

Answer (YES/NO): YES